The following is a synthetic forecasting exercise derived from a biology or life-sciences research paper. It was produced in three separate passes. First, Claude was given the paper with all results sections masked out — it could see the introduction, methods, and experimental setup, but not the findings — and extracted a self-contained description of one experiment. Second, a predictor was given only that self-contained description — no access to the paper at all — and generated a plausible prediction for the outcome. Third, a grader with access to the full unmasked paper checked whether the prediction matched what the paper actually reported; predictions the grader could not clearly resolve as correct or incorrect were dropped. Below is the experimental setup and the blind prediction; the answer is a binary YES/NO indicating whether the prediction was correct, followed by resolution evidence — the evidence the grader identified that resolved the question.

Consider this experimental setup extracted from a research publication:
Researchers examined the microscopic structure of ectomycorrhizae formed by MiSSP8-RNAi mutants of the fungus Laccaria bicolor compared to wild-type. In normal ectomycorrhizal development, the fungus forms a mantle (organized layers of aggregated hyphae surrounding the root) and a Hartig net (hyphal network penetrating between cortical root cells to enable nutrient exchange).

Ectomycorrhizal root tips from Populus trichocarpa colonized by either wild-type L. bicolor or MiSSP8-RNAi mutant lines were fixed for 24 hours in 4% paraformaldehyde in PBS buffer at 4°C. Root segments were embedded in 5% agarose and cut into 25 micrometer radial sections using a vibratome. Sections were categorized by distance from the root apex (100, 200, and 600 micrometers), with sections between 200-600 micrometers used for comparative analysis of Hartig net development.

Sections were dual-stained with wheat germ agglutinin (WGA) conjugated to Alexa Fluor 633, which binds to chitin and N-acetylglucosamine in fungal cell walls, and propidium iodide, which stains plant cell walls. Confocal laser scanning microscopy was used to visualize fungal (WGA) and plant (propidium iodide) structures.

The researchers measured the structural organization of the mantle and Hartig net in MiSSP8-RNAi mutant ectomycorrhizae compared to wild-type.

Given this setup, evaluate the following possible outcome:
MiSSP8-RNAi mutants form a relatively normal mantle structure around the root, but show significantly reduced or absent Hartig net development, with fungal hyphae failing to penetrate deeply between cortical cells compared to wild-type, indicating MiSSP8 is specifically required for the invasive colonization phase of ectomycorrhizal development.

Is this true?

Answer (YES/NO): NO